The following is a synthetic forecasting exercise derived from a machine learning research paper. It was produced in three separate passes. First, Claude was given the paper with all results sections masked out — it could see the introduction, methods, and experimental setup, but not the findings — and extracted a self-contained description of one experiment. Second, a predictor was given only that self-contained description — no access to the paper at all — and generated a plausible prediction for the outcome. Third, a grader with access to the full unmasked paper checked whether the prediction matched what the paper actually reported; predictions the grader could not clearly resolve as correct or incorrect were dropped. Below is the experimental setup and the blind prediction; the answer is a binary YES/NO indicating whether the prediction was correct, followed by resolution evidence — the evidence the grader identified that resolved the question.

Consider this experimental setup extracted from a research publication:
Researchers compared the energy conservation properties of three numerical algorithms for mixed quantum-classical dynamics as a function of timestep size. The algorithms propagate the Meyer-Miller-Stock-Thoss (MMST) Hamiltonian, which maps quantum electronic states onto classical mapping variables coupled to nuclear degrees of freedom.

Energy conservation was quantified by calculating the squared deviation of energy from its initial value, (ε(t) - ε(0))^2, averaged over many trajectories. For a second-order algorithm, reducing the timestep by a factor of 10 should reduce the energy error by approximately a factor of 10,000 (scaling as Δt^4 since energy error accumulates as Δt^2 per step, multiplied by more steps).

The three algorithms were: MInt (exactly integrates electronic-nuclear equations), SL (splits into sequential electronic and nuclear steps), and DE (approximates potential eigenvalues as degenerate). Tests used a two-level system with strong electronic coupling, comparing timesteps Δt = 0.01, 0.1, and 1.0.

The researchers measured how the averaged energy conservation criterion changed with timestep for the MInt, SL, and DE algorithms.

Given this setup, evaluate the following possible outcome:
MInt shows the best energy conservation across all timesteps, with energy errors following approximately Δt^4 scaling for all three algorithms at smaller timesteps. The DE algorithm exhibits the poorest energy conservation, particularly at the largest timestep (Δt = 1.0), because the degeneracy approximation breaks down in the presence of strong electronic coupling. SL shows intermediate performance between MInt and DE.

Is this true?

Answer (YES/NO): NO